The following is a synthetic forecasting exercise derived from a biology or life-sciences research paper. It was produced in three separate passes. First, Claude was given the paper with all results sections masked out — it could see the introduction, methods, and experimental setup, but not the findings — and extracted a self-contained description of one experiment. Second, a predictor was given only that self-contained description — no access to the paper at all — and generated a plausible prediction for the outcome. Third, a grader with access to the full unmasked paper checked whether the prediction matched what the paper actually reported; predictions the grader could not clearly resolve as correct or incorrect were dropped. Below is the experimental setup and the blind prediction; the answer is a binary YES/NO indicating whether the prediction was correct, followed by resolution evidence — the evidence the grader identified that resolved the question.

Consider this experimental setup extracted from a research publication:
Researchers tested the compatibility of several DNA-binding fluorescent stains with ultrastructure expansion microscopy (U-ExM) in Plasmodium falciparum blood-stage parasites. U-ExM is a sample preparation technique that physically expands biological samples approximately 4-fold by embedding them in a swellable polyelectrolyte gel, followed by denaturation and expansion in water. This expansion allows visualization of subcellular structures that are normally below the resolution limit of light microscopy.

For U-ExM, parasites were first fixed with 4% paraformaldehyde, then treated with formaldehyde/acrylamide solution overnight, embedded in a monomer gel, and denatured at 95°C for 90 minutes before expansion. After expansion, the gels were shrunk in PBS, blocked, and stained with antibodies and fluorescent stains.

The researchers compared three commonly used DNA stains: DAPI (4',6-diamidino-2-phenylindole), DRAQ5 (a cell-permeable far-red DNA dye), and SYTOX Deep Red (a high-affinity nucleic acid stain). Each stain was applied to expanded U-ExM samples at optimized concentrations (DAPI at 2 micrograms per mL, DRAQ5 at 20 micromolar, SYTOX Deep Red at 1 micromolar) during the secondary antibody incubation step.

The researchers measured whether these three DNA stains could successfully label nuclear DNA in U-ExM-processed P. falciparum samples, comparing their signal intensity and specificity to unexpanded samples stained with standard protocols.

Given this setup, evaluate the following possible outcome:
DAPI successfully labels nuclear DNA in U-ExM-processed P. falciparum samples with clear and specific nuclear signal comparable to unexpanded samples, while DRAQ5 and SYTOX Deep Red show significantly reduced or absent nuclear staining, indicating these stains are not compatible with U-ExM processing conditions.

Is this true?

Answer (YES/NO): NO